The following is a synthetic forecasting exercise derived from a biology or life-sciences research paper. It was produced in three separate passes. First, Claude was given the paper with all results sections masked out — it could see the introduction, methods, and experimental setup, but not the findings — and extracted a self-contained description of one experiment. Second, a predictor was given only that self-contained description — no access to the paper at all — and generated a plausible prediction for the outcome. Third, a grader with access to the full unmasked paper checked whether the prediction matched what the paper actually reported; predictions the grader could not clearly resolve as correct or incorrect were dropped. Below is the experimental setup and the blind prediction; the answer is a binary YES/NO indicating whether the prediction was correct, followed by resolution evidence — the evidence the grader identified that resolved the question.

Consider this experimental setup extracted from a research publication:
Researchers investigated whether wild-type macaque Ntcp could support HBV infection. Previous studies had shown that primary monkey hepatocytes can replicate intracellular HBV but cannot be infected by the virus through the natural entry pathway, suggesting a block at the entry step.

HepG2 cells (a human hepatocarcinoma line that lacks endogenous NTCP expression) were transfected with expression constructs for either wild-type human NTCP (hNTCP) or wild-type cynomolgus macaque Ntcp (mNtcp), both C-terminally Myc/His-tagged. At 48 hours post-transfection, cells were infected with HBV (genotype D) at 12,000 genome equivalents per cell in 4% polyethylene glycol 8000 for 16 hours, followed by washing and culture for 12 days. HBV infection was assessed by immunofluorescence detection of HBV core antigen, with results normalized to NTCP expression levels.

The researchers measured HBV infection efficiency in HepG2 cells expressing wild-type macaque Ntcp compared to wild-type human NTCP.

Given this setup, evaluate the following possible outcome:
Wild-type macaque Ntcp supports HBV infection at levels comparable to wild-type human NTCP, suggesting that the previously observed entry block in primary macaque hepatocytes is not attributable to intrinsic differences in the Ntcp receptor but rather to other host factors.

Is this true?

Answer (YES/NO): NO